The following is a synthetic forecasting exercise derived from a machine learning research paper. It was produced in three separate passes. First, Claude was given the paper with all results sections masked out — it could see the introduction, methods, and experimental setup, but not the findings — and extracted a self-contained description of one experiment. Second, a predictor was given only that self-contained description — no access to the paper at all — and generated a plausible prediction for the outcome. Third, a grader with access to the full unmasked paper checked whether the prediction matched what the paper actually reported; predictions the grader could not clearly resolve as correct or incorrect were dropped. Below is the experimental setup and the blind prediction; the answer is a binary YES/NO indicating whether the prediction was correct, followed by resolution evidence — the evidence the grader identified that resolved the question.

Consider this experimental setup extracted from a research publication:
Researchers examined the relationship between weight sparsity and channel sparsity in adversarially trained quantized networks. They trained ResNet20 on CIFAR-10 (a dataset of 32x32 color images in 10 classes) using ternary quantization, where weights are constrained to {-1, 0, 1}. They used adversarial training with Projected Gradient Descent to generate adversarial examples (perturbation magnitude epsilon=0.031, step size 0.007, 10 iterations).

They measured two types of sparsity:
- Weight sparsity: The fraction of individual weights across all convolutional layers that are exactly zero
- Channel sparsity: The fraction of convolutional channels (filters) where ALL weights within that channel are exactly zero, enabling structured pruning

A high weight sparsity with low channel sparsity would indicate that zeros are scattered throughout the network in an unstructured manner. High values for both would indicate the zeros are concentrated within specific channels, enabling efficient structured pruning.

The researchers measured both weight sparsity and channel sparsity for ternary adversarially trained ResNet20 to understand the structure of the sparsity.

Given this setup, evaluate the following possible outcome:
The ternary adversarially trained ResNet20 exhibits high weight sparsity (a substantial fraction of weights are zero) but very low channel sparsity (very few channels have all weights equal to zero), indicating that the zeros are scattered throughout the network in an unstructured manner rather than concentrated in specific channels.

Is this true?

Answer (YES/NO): YES